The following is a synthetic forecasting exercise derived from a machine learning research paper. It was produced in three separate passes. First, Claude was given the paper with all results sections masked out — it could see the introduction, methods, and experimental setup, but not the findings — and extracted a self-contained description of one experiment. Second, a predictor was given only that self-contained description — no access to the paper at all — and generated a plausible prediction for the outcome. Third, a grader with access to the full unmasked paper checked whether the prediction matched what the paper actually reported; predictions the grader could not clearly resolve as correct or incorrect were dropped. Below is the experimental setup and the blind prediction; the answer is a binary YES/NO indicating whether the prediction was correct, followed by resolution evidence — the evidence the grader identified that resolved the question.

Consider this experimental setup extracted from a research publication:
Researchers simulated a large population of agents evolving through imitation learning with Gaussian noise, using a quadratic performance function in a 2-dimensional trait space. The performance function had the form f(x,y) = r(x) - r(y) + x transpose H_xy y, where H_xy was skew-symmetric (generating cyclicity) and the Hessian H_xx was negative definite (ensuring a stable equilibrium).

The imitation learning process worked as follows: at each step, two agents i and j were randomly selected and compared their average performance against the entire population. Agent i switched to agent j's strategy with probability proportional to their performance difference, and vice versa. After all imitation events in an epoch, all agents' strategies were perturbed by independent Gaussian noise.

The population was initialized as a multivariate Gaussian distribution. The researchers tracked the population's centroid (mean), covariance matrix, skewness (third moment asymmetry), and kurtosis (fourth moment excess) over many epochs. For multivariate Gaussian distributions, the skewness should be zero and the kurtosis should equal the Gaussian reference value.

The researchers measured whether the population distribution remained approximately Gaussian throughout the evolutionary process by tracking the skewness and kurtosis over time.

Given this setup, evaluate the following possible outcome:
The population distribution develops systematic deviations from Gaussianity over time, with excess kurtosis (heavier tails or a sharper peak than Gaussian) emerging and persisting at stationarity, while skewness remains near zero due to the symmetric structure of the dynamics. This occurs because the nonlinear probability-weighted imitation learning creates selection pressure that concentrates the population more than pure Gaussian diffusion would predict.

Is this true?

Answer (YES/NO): NO